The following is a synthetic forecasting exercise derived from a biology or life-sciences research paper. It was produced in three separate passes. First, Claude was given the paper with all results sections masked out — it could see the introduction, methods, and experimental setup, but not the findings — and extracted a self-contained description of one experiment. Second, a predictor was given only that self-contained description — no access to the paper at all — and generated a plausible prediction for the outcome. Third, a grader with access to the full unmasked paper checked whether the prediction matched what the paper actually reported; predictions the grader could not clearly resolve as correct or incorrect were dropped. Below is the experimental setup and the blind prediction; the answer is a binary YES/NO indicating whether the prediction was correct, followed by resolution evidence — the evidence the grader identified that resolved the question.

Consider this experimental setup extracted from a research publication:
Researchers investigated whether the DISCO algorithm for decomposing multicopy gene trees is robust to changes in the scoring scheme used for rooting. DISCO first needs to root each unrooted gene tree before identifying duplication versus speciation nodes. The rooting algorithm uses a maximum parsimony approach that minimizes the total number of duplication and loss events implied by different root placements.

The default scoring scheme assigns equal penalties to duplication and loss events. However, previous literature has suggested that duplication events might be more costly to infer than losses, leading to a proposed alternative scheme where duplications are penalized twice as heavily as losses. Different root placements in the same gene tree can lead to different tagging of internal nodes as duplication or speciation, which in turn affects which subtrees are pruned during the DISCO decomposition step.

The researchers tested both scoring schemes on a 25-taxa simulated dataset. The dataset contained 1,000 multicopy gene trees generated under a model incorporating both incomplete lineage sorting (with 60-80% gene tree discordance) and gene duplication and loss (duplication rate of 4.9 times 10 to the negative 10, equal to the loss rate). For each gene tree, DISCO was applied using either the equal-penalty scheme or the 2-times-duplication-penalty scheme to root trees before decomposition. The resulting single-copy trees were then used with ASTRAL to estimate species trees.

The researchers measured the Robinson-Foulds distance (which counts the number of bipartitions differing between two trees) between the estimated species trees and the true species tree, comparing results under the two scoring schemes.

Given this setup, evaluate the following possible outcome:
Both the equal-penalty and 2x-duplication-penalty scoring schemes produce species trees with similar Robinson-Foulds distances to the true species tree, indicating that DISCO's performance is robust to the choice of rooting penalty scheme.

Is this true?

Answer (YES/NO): YES